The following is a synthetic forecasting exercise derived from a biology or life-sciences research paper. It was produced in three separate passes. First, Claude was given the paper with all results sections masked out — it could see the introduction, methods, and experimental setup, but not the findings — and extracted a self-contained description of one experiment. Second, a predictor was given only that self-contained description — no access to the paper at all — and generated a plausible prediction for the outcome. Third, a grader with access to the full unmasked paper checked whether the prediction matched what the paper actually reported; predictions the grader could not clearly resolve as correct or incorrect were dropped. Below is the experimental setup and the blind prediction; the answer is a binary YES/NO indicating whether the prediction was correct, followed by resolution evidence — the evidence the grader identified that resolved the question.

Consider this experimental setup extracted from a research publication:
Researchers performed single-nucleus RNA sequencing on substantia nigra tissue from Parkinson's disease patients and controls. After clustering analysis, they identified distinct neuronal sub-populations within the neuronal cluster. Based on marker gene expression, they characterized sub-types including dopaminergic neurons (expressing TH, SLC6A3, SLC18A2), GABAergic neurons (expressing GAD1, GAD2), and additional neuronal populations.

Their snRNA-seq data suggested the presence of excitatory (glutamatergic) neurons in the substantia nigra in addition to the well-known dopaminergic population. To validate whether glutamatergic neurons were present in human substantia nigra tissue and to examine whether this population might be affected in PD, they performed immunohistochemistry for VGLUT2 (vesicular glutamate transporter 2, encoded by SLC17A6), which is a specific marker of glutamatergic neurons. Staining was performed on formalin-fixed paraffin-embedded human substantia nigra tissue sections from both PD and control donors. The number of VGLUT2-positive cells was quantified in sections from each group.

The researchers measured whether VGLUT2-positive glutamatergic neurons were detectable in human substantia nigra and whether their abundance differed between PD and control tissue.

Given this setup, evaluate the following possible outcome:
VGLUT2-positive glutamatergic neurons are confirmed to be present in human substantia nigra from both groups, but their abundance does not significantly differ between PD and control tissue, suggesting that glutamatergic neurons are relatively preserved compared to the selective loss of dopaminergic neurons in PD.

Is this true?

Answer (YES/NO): YES